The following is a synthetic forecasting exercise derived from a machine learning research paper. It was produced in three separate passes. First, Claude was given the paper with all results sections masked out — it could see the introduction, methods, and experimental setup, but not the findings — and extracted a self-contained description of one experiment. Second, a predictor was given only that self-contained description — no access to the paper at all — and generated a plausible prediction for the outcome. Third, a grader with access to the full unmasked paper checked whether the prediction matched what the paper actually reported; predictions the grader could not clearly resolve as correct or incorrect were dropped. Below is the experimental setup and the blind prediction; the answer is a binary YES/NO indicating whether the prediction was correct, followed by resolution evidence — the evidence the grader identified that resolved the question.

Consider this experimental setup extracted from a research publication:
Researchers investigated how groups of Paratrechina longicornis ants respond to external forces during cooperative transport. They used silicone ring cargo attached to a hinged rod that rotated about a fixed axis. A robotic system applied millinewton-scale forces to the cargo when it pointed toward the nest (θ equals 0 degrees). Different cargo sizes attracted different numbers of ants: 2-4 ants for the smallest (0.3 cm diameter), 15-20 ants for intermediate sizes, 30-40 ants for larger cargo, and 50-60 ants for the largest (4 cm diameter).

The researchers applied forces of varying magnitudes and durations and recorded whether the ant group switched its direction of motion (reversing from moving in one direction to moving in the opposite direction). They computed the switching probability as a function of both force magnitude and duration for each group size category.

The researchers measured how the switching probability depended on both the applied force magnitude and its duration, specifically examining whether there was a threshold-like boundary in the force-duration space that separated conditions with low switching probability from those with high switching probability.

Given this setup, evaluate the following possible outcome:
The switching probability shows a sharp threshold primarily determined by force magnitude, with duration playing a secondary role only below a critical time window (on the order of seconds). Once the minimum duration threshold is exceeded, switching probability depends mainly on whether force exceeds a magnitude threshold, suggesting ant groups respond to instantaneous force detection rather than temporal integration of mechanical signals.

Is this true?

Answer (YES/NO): NO